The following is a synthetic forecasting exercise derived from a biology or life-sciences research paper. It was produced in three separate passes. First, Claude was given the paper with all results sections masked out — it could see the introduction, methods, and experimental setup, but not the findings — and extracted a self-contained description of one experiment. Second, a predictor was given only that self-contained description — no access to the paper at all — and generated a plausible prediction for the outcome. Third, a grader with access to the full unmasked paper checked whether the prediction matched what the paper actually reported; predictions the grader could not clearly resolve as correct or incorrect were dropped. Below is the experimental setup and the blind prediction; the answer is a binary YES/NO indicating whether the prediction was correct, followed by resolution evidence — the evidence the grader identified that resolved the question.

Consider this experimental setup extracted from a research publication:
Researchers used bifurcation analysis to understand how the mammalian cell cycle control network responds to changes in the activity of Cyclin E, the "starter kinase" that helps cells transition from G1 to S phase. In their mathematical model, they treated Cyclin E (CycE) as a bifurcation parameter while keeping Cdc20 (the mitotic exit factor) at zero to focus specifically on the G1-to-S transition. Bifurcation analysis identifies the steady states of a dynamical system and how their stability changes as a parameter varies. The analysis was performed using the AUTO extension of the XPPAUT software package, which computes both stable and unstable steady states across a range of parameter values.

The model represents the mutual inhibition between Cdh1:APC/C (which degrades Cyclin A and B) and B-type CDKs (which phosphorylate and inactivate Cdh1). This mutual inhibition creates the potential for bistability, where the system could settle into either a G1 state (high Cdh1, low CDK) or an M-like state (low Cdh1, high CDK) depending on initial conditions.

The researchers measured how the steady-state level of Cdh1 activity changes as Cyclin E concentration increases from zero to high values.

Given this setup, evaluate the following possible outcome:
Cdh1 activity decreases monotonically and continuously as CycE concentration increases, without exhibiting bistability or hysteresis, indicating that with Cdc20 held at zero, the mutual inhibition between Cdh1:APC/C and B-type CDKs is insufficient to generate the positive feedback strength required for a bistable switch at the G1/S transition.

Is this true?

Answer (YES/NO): NO